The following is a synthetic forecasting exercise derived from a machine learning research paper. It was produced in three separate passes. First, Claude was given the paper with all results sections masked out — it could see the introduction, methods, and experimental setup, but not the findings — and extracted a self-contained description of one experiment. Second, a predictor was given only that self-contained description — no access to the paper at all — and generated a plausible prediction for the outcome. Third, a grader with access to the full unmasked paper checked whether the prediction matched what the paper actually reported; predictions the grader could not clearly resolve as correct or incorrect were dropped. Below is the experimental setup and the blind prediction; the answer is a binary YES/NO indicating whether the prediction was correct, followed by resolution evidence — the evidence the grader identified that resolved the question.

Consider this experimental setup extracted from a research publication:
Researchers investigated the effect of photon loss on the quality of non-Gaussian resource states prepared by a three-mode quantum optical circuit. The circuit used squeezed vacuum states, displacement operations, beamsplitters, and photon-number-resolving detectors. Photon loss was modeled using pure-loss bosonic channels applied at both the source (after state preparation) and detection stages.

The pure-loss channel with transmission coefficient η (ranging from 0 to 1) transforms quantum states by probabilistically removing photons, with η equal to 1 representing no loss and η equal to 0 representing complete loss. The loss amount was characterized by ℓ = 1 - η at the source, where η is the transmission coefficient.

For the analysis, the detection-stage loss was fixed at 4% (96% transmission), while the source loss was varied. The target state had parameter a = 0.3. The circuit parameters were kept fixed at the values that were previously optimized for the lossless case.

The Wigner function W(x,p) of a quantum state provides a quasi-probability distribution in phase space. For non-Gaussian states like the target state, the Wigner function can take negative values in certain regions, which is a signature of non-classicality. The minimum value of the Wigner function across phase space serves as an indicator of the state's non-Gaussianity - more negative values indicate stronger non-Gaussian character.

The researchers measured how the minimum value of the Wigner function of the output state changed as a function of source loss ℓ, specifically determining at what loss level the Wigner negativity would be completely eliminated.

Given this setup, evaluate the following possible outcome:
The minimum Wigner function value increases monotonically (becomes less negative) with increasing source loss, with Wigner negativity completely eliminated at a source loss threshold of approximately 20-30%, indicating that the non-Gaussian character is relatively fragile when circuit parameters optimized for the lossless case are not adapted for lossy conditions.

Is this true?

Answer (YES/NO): NO